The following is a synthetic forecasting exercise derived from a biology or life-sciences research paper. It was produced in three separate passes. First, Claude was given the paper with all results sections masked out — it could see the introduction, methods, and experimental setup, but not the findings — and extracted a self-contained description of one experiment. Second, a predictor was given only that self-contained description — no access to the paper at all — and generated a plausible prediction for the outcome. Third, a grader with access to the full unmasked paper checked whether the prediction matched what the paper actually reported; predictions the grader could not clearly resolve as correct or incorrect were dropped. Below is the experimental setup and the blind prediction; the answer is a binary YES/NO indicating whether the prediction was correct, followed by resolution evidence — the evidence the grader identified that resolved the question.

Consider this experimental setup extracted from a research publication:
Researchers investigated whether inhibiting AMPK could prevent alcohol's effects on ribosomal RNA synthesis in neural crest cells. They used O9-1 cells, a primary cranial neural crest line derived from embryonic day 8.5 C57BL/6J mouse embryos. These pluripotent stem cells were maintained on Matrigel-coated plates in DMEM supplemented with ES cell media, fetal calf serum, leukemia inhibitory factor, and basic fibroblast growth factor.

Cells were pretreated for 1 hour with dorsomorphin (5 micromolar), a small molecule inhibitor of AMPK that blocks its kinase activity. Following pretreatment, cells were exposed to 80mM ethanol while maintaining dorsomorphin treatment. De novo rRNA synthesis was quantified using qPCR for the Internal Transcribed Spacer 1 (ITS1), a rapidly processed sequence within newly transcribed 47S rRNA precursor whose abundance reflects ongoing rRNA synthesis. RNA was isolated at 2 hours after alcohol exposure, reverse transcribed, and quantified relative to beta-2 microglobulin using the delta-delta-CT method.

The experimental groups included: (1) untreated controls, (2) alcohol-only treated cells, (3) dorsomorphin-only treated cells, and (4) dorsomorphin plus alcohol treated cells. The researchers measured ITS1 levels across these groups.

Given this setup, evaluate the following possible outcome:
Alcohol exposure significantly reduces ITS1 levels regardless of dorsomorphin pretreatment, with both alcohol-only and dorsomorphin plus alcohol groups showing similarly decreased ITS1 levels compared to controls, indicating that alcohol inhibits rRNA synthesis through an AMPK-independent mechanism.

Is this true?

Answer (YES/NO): NO